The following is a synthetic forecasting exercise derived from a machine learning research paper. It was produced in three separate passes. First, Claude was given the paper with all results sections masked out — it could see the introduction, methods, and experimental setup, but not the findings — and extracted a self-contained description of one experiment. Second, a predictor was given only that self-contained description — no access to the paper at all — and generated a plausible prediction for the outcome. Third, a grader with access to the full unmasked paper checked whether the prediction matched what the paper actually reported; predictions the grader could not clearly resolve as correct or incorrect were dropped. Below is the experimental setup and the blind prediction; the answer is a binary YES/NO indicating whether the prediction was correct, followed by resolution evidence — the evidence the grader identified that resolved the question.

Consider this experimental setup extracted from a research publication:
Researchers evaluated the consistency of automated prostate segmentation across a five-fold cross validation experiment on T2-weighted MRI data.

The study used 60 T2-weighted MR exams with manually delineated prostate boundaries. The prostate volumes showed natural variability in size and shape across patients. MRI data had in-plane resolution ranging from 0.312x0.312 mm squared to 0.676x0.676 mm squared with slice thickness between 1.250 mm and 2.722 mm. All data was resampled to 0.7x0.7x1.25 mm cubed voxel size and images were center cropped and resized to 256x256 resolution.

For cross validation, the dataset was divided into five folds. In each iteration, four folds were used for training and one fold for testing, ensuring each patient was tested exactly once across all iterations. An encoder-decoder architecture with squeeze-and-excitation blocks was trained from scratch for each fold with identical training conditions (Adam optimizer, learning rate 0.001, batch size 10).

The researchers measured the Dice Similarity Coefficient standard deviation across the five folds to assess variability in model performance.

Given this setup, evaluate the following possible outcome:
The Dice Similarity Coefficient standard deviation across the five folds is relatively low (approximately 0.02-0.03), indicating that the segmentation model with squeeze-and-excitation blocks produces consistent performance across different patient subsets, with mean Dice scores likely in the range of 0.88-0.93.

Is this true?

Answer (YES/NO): NO